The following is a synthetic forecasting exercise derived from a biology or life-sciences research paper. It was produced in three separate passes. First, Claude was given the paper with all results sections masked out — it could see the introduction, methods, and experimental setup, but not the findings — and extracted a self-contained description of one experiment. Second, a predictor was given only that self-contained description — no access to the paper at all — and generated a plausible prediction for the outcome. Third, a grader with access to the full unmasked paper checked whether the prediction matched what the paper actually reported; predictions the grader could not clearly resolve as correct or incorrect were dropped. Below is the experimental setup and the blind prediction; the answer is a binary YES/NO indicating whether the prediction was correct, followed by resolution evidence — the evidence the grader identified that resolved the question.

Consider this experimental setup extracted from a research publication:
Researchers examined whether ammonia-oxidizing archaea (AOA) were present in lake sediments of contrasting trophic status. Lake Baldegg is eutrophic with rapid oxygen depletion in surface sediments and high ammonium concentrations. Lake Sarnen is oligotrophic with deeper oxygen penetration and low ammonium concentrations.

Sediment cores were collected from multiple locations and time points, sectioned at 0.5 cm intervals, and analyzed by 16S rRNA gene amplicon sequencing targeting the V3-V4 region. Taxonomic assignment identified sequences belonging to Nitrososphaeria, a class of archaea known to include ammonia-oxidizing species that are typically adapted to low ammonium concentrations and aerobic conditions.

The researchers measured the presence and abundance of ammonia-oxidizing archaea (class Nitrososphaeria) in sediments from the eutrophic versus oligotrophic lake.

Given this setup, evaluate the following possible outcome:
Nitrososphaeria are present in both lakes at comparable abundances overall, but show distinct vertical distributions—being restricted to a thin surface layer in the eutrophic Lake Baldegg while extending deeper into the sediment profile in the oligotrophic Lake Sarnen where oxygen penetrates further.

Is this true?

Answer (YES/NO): NO